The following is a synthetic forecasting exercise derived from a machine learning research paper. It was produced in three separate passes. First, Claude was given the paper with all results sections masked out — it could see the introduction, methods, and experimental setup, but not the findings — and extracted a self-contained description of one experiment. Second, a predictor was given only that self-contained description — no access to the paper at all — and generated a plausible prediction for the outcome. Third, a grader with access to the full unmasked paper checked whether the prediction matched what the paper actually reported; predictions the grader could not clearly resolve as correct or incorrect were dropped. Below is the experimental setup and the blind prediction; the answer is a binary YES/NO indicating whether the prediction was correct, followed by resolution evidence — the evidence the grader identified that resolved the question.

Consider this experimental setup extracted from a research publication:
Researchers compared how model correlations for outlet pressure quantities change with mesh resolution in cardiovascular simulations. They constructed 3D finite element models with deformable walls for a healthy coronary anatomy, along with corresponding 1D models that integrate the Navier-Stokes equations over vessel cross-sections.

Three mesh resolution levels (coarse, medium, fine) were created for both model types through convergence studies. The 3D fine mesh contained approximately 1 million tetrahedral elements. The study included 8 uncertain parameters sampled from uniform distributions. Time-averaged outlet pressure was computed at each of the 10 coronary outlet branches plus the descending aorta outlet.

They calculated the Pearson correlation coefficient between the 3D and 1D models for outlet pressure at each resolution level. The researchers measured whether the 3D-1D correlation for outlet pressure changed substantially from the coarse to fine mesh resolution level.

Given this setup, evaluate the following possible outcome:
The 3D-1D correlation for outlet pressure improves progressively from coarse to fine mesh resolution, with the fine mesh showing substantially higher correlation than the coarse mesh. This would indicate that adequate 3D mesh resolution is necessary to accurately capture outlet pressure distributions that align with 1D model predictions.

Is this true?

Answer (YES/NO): NO